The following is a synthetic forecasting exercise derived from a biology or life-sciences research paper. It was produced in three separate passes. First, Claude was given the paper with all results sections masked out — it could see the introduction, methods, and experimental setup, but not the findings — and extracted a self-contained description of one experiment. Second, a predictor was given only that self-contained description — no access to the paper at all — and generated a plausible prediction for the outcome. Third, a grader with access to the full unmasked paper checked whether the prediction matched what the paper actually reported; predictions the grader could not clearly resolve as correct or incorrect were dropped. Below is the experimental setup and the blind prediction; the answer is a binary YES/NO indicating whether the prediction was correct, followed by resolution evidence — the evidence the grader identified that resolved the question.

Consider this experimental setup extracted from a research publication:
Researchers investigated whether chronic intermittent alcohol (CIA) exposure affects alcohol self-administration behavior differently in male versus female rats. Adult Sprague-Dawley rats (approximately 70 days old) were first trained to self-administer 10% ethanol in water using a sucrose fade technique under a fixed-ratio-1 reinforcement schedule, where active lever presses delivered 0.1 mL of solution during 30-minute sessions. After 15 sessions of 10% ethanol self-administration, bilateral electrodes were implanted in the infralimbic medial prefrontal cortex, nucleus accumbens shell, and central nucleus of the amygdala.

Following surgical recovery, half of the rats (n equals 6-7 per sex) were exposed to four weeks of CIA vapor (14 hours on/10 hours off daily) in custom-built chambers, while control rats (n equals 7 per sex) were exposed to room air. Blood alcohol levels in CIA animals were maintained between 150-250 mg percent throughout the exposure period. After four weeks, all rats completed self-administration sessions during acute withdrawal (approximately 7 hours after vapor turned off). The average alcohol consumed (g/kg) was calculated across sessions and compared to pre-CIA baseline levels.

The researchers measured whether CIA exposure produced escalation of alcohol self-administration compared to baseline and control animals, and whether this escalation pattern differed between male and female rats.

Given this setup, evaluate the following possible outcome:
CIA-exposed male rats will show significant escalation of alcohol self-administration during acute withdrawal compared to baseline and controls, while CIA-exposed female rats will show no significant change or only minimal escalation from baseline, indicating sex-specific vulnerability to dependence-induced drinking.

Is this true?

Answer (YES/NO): YES